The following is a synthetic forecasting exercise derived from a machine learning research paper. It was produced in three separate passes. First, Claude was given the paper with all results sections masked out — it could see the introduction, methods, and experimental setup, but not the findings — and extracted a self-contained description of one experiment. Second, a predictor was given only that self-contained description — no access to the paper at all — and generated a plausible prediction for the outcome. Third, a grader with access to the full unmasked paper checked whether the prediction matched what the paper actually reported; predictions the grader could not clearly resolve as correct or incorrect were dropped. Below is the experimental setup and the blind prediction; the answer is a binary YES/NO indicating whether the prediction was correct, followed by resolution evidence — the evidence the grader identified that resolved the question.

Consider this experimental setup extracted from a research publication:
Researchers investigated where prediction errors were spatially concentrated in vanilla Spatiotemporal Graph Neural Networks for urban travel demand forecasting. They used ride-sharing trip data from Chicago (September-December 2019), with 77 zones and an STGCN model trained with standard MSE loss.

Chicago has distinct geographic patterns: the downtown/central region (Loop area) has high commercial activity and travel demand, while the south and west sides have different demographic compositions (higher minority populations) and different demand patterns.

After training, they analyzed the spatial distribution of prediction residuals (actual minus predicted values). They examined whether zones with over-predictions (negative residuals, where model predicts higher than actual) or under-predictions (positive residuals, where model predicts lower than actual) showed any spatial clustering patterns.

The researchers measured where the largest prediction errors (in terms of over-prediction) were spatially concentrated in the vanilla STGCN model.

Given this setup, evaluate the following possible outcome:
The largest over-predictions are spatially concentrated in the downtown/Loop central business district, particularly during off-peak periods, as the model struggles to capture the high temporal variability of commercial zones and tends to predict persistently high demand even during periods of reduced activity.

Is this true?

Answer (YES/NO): NO